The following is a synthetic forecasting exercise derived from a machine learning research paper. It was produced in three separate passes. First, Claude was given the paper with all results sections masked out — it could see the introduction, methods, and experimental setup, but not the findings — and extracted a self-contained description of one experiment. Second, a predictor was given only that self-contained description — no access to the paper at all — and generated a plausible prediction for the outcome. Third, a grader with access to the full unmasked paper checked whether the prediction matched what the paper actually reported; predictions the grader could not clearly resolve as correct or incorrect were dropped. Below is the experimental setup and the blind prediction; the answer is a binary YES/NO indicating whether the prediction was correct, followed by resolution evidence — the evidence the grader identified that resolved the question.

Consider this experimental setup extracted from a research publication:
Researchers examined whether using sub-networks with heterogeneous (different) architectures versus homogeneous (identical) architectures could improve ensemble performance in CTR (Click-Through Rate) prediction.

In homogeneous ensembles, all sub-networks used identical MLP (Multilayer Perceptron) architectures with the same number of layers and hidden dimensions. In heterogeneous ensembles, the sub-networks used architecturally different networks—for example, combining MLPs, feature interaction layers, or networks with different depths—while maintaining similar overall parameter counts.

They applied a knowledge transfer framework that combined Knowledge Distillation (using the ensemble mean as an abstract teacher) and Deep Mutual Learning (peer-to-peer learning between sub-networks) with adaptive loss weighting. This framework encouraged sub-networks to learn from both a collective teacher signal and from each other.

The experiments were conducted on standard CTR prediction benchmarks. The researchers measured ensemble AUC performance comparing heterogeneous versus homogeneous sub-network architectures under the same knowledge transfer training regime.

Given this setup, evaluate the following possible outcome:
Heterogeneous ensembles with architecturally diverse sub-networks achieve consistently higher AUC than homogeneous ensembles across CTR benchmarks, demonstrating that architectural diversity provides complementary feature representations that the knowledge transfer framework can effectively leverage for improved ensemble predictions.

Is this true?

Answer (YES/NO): YES